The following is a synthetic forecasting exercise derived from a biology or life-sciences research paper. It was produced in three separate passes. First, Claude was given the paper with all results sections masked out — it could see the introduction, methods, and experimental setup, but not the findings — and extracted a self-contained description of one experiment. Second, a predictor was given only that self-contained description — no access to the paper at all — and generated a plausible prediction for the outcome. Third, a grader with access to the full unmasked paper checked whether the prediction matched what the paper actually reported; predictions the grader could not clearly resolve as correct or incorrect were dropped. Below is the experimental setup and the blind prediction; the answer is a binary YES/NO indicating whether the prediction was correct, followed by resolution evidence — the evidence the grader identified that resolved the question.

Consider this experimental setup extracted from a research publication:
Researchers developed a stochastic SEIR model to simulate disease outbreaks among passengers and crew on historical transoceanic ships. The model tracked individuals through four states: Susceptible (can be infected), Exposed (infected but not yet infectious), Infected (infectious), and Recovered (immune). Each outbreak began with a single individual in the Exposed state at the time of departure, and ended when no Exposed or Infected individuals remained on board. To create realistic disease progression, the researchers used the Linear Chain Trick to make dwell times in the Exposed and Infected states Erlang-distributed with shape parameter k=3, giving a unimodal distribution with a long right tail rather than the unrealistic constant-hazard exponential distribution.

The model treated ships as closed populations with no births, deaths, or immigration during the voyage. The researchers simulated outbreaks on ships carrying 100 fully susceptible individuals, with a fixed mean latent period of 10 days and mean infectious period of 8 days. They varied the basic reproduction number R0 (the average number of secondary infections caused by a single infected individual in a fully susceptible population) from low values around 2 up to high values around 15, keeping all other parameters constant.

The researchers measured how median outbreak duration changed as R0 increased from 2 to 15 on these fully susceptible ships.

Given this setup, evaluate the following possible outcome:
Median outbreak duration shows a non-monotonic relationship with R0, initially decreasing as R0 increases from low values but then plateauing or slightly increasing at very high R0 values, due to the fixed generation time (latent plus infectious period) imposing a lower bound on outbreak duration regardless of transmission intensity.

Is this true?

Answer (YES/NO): NO